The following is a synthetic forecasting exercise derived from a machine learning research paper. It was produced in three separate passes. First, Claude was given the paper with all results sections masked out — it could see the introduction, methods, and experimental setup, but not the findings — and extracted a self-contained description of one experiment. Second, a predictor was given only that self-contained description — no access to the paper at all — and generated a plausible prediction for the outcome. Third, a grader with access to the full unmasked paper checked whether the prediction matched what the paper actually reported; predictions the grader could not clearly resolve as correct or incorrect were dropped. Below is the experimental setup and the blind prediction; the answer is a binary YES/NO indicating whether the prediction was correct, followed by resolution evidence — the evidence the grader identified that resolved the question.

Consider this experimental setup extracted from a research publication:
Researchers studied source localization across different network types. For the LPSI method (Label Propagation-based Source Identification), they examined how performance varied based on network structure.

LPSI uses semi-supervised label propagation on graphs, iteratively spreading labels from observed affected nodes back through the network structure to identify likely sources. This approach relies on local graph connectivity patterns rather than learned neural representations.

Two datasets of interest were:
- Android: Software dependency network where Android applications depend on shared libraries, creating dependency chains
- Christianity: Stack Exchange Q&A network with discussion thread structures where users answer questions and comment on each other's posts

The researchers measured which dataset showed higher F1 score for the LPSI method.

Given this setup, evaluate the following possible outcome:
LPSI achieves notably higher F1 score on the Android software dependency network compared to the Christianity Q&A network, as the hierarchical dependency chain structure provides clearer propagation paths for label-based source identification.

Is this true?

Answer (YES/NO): NO